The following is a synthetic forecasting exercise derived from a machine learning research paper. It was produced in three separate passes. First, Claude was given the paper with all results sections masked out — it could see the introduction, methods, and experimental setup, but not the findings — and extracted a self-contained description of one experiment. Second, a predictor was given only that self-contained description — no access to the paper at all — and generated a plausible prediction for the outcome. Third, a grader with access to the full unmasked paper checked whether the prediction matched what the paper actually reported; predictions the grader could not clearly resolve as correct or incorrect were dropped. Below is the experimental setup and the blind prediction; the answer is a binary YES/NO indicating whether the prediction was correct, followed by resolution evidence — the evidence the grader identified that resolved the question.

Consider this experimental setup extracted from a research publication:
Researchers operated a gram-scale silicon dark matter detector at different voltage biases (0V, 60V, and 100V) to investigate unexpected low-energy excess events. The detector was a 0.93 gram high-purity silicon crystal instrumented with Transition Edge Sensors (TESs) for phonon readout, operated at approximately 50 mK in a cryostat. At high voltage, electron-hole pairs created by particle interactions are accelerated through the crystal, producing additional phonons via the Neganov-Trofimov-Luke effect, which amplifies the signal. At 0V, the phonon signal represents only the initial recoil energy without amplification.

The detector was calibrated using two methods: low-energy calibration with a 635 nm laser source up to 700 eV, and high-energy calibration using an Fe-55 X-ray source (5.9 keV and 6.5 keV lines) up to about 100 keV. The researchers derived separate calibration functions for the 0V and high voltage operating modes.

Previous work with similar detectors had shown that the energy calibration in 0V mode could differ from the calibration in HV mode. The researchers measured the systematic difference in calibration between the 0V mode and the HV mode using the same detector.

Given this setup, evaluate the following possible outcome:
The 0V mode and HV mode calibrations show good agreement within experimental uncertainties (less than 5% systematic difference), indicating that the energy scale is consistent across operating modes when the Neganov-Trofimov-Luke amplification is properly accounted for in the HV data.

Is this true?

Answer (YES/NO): NO